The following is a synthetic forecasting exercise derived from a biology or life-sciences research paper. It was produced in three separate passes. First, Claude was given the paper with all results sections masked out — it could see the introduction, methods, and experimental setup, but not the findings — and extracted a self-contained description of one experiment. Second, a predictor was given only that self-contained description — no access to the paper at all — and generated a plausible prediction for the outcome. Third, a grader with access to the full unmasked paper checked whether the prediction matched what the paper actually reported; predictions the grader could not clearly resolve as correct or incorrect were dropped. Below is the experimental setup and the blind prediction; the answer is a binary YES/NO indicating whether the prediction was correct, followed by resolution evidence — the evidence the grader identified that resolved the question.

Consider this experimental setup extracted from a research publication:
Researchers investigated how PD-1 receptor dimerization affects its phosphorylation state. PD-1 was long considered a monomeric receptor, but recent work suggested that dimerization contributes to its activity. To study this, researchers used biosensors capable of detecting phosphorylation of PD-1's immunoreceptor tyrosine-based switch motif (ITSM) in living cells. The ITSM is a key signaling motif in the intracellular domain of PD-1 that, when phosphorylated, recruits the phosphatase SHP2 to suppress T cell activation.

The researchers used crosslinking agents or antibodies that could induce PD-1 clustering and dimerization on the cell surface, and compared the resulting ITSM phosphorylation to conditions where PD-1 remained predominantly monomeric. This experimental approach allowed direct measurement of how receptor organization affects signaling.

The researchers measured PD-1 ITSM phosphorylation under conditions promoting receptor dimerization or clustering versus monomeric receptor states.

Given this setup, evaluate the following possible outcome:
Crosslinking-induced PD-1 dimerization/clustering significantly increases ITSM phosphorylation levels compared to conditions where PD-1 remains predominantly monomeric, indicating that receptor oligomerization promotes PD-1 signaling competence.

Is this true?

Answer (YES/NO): YES